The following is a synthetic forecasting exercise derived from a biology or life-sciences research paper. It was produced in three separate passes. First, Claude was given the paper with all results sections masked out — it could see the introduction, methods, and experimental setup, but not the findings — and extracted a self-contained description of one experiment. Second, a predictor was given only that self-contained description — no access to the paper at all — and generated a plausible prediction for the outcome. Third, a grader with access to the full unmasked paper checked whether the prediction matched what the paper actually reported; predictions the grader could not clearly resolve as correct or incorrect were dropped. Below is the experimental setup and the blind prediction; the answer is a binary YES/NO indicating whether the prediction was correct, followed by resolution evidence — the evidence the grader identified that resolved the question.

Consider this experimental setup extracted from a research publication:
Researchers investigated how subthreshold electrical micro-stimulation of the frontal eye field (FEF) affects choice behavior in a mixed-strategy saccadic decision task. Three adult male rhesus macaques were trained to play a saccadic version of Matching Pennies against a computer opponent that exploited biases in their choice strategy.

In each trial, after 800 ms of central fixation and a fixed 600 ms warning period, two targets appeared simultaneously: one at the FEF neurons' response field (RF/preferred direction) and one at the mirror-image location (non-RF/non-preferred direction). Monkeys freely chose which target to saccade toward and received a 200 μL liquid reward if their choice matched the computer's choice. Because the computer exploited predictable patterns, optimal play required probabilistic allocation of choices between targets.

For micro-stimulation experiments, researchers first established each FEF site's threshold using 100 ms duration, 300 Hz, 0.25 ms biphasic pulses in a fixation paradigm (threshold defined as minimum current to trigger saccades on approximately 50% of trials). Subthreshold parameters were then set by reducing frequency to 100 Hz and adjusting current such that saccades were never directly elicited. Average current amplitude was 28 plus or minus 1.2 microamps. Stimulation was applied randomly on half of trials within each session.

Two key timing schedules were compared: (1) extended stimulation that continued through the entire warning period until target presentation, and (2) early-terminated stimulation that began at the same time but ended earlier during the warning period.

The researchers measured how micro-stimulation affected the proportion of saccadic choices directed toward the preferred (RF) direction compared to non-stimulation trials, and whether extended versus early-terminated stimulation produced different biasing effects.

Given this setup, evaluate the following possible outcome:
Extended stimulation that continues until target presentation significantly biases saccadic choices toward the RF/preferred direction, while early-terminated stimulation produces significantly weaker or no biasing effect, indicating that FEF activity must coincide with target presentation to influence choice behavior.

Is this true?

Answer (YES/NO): NO